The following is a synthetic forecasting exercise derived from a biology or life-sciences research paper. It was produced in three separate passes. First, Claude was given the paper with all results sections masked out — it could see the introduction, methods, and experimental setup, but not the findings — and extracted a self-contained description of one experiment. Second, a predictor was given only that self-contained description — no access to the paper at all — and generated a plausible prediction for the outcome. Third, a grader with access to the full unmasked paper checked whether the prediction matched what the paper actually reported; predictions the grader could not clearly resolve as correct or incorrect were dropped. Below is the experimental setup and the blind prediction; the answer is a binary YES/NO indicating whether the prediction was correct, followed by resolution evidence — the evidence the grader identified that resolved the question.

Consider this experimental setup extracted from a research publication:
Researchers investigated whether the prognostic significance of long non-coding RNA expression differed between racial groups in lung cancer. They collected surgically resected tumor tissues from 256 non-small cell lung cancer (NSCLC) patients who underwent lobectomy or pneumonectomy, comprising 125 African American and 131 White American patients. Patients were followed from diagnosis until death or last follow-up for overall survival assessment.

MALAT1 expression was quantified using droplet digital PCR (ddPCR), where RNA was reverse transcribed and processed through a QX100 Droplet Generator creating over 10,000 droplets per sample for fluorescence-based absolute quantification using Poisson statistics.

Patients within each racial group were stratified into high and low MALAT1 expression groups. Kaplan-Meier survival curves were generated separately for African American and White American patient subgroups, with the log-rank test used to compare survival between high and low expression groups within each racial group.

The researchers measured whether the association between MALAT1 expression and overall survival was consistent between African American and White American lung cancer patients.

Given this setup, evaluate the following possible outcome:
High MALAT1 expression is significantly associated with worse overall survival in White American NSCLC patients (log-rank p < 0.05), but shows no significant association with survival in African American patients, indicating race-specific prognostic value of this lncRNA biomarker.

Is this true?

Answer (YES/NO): NO